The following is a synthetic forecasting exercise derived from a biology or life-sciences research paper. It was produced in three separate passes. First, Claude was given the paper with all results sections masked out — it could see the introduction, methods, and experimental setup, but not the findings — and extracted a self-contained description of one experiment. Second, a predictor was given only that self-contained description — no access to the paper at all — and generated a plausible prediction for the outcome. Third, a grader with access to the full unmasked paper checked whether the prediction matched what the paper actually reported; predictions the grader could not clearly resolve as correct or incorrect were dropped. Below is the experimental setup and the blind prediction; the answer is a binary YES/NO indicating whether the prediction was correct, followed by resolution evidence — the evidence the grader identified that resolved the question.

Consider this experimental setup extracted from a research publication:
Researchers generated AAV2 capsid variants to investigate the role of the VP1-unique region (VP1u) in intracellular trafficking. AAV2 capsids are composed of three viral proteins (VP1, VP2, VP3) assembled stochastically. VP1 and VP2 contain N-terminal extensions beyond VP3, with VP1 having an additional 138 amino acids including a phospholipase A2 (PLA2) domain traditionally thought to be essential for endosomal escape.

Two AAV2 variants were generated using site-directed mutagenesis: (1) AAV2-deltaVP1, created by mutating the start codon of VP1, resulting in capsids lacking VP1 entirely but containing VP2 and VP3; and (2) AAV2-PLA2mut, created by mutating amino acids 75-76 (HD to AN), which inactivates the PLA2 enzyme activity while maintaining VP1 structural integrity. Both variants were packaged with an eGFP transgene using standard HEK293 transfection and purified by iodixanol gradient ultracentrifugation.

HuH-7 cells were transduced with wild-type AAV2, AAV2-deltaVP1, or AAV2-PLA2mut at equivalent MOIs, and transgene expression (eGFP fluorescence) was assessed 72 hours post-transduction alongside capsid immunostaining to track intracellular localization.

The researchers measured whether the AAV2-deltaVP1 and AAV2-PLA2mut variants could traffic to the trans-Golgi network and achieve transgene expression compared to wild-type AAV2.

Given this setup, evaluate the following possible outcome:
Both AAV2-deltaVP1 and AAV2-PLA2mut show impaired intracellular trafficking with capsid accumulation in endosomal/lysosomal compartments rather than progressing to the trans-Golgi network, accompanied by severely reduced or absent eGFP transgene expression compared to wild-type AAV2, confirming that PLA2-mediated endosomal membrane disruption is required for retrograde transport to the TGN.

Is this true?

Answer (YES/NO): NO